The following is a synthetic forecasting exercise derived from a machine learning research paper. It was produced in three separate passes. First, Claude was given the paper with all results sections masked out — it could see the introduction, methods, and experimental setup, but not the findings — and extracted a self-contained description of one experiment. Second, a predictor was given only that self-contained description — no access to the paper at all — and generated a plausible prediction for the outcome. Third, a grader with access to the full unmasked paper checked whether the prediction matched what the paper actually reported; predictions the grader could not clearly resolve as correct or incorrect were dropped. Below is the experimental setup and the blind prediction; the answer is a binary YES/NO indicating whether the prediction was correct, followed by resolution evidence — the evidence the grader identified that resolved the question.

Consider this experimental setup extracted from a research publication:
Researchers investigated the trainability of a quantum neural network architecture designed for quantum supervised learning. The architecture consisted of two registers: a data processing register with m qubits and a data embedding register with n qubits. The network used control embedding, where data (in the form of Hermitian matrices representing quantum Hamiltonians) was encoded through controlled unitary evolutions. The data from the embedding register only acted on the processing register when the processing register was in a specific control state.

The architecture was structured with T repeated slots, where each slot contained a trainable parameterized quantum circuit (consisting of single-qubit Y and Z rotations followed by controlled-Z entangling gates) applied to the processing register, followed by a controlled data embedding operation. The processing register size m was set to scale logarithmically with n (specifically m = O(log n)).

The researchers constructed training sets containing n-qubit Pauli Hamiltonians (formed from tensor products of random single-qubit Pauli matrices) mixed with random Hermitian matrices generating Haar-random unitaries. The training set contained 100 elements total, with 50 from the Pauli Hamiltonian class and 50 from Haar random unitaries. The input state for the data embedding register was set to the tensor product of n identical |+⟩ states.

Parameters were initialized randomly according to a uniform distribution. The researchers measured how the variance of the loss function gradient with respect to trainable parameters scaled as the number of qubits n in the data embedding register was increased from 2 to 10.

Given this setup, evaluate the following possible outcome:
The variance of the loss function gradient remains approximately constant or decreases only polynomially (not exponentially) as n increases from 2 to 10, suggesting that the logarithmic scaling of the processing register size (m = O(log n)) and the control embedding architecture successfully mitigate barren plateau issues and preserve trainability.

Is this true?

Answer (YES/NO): YES